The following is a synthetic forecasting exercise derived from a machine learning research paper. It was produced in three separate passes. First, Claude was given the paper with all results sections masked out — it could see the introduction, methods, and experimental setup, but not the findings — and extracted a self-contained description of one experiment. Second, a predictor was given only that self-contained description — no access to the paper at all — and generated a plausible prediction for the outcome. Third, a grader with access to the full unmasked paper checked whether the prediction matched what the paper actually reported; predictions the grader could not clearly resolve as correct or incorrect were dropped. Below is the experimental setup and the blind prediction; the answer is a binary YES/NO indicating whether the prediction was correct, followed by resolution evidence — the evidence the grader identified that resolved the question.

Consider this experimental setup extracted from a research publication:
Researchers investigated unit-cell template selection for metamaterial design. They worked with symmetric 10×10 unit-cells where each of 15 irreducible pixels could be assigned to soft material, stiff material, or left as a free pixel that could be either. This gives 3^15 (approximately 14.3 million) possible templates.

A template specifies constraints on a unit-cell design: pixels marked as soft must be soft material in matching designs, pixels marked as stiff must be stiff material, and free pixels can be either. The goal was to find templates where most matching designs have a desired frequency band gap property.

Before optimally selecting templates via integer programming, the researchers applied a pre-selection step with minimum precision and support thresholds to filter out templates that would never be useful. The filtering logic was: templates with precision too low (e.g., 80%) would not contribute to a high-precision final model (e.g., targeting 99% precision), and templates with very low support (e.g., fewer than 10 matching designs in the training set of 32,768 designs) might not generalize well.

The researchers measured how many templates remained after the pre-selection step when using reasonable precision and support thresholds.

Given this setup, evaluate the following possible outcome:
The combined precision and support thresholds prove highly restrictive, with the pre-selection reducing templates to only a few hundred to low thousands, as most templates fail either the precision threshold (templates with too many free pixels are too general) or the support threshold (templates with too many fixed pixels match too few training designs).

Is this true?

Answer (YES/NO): NO